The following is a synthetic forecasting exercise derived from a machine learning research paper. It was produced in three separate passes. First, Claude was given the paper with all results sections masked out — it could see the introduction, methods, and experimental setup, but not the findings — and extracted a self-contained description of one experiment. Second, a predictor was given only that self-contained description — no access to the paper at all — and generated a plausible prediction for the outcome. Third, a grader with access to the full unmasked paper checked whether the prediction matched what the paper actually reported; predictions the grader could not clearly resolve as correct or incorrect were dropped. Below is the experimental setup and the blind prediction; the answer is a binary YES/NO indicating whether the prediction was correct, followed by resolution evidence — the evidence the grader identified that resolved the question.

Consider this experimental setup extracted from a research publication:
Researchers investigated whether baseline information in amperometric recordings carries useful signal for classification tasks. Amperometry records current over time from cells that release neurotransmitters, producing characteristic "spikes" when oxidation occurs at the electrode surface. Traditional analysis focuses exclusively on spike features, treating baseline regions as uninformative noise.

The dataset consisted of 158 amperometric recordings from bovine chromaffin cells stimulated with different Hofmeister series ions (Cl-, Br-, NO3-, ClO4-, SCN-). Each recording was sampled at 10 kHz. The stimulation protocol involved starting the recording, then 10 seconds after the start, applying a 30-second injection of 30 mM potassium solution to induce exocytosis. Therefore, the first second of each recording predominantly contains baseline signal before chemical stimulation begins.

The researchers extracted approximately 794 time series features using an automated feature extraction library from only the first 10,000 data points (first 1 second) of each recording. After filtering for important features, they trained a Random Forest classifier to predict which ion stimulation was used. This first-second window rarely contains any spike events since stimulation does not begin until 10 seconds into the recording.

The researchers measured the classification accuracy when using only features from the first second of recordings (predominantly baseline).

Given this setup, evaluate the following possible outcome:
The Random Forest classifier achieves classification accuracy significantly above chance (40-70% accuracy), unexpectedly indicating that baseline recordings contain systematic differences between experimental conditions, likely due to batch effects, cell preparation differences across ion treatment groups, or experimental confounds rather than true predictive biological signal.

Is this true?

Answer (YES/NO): NO